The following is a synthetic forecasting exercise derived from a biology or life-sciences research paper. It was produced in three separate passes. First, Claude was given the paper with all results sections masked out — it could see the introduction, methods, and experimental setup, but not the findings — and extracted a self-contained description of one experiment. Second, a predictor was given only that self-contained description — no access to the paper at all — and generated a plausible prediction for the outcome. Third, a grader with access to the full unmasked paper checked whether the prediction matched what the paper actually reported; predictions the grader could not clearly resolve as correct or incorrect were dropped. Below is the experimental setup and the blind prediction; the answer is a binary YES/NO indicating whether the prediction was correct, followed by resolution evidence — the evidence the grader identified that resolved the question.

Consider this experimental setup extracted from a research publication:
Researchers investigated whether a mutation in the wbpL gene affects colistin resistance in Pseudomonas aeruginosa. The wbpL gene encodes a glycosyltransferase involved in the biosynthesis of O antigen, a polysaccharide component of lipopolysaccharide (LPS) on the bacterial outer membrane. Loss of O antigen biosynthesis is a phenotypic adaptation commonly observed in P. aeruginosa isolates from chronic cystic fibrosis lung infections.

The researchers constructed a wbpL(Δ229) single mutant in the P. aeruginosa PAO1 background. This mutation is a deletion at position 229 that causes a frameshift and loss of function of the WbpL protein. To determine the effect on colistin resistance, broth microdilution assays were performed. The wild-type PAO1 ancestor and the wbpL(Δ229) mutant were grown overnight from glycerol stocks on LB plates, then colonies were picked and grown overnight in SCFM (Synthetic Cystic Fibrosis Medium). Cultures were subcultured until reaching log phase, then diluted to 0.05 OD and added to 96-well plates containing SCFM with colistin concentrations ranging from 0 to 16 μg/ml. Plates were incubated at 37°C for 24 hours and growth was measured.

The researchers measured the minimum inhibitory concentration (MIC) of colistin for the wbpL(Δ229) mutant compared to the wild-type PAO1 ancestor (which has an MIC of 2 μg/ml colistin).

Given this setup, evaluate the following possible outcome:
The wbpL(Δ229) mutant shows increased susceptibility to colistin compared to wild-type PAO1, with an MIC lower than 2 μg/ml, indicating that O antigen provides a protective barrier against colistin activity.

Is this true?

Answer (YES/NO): NO